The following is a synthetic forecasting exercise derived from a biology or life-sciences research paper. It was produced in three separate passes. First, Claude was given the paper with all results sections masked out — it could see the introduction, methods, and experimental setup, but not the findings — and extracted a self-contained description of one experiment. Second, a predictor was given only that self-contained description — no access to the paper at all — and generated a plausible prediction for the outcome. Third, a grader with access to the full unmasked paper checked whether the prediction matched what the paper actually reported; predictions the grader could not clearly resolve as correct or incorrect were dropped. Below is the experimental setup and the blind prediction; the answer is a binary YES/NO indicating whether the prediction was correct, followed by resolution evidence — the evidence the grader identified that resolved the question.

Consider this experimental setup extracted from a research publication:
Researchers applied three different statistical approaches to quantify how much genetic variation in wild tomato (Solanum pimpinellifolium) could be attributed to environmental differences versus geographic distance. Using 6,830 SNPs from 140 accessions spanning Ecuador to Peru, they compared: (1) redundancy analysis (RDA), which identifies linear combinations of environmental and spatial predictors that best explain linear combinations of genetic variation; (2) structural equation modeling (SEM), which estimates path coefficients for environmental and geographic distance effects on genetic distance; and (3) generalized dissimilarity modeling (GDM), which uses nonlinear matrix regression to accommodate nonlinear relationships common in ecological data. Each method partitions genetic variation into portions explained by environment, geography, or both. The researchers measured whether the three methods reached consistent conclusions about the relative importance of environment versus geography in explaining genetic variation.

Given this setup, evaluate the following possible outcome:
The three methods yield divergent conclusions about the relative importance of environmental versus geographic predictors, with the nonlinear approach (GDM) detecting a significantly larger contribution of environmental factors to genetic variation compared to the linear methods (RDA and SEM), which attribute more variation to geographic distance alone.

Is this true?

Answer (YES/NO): NO